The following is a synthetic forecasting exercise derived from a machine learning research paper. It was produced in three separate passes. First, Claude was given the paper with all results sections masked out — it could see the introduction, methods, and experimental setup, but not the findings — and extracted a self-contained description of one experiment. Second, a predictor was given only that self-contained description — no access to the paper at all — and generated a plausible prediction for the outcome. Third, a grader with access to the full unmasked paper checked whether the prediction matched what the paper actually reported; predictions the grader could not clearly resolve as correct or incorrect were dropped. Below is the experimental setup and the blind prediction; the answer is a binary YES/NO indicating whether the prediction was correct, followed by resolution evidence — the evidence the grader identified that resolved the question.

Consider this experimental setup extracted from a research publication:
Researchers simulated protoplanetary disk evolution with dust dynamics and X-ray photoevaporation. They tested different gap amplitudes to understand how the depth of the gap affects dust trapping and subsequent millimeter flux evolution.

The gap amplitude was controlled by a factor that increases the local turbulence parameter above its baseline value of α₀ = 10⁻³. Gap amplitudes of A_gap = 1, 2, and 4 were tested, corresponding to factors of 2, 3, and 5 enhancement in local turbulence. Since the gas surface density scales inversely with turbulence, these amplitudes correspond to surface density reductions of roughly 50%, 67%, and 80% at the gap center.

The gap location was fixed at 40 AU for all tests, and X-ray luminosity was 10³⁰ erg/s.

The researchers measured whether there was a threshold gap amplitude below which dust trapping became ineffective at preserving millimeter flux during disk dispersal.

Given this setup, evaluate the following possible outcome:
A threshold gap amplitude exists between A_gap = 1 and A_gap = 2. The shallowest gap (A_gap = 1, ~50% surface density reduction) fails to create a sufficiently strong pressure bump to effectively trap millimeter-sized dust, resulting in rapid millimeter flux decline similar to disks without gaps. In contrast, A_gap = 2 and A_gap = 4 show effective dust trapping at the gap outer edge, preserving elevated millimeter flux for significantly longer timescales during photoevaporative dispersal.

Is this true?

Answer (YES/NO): YES